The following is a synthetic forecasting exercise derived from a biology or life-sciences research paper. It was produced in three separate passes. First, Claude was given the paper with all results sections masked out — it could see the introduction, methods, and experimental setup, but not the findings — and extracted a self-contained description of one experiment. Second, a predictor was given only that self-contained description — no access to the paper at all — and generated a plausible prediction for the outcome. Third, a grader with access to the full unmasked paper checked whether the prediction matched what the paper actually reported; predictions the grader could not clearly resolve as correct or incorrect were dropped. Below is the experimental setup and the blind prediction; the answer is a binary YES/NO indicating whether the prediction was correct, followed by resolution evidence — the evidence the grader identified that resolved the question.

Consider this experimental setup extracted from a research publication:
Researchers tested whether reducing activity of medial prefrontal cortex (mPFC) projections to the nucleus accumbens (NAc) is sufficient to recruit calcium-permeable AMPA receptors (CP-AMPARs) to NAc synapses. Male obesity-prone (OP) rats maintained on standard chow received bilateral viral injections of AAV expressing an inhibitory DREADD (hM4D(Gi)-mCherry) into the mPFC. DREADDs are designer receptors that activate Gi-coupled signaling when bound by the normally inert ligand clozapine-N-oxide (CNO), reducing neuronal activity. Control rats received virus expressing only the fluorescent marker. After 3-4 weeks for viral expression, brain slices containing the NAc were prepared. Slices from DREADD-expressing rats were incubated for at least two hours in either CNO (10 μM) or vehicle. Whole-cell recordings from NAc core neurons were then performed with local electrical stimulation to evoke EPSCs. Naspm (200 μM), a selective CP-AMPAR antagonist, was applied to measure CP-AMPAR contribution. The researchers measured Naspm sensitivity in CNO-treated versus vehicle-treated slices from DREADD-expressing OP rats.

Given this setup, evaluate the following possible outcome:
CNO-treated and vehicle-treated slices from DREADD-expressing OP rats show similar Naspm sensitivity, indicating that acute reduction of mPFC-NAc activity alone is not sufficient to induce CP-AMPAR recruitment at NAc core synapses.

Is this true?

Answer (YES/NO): NO